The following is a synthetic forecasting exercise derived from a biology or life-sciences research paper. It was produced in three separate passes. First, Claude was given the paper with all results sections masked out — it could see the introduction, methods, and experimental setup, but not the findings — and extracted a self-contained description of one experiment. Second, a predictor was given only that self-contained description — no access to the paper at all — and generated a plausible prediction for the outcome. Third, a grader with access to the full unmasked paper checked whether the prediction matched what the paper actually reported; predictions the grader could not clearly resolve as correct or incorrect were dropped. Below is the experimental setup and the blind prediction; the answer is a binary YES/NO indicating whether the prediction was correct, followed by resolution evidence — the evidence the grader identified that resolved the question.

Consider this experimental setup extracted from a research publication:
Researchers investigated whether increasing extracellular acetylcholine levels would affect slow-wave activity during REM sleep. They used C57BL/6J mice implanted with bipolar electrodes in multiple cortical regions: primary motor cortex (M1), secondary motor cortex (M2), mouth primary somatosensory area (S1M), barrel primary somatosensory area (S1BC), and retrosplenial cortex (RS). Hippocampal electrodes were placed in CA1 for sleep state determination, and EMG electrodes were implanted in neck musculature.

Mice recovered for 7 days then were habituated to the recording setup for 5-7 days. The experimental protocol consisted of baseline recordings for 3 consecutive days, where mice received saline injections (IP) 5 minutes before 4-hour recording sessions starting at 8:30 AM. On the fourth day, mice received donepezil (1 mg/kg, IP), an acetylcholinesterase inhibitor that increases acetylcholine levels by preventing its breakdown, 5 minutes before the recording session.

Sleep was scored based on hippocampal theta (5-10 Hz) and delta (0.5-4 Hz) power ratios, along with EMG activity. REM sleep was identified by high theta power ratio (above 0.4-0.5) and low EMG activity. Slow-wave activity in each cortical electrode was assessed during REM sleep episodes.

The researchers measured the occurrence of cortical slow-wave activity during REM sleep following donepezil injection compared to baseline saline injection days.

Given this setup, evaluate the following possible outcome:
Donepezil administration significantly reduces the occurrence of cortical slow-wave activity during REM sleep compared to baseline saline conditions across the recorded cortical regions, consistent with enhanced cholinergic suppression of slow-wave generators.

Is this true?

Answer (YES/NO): YES